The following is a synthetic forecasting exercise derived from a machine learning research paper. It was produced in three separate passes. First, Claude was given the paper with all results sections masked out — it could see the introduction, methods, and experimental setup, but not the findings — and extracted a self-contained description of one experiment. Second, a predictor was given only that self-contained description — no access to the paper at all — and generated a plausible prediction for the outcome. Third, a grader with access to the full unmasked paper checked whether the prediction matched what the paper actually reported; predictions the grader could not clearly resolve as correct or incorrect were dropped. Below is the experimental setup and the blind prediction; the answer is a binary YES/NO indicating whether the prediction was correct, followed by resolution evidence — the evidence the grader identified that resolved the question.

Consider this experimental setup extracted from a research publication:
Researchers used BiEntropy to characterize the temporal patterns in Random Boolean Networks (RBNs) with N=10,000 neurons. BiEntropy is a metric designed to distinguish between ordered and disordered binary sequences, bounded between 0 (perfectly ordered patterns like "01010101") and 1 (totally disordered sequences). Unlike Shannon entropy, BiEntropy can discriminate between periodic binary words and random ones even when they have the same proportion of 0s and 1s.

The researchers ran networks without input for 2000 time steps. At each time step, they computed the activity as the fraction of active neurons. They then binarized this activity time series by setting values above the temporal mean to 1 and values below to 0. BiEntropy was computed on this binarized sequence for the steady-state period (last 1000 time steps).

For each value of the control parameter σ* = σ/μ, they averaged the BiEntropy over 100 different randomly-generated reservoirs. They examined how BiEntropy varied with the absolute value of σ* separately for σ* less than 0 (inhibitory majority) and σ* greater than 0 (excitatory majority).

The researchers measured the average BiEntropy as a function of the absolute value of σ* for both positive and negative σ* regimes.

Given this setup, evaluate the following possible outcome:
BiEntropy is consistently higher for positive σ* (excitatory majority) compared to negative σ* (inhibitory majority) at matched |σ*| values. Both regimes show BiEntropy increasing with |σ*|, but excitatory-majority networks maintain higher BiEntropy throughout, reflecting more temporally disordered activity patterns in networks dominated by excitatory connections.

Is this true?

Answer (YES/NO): NO